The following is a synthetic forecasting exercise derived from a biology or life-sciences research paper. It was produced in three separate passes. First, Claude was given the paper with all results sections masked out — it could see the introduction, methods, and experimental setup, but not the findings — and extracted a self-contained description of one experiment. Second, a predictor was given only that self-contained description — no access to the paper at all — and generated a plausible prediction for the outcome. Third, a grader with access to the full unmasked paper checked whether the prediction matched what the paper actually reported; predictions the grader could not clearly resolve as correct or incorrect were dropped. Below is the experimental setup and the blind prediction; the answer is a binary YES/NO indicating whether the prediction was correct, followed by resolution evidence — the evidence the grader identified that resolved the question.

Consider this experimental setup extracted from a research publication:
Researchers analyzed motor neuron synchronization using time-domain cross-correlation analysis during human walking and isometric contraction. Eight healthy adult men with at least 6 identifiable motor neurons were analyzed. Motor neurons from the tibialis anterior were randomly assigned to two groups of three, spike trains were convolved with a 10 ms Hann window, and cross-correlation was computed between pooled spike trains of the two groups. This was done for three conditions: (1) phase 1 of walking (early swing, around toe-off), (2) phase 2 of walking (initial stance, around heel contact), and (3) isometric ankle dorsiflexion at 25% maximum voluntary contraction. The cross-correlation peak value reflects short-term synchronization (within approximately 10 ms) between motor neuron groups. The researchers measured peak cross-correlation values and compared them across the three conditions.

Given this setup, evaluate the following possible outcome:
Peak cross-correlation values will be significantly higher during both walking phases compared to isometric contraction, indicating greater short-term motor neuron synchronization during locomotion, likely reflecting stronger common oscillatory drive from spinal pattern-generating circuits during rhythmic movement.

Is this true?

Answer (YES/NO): YES